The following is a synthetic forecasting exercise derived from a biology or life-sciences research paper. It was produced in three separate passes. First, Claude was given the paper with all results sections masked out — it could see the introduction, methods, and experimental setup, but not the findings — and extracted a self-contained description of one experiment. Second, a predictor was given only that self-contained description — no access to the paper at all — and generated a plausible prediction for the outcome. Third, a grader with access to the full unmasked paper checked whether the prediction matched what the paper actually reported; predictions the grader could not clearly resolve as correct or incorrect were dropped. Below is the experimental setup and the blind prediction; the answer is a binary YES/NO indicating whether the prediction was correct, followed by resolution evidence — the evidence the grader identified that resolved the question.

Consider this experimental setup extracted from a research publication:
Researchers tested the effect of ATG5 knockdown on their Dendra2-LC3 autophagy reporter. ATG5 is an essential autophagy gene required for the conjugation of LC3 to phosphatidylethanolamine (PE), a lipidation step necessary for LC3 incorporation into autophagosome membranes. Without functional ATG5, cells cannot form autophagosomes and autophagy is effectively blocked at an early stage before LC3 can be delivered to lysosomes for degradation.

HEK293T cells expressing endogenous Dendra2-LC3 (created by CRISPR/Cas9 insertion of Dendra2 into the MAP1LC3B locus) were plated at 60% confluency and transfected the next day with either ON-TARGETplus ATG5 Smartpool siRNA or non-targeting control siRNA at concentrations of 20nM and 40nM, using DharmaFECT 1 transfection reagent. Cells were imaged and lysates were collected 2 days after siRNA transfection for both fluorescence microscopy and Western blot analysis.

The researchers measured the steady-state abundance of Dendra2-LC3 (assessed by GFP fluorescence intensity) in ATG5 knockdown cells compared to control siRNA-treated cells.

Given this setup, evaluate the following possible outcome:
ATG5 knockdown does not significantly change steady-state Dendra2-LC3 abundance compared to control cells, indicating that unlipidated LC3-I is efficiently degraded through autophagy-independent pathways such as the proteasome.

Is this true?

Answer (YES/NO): YES